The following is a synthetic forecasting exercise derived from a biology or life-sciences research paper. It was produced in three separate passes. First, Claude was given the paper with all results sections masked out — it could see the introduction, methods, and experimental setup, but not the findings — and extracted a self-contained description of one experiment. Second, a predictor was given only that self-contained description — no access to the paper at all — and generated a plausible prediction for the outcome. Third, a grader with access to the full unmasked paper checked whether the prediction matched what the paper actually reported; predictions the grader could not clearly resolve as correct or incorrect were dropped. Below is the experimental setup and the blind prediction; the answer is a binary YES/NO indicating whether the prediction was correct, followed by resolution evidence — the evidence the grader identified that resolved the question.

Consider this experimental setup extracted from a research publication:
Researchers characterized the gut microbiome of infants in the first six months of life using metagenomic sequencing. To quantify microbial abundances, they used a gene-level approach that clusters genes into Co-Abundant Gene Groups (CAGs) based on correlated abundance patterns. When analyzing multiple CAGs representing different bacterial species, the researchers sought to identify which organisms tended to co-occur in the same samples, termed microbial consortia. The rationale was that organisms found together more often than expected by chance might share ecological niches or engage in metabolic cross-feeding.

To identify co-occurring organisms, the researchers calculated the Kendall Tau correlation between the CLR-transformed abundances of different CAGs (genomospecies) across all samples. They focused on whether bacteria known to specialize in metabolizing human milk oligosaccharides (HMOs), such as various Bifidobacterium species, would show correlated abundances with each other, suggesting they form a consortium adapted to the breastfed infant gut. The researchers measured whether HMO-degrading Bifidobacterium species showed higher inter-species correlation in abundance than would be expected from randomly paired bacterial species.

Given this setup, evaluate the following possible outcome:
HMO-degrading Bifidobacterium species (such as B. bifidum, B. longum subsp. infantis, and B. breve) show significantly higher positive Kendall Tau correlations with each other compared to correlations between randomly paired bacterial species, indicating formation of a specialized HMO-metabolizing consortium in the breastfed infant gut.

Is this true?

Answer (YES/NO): YES